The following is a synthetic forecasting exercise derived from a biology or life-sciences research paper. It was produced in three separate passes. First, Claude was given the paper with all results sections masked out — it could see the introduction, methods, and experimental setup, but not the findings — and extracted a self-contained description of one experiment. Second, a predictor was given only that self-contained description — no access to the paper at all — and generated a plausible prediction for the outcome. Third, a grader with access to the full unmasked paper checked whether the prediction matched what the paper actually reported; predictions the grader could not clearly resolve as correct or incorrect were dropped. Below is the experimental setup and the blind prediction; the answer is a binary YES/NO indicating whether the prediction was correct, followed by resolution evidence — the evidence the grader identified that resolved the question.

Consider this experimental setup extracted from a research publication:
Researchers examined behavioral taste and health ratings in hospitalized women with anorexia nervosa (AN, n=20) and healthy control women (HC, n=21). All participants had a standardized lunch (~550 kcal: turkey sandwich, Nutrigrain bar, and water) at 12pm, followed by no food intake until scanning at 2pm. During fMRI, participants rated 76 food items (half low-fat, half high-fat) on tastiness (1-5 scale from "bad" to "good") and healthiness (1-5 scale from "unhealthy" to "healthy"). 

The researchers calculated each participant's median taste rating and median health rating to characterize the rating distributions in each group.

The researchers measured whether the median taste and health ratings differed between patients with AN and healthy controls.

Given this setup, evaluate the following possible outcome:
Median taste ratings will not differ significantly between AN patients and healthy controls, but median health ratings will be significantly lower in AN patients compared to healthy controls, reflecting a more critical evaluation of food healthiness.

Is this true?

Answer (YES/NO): NO